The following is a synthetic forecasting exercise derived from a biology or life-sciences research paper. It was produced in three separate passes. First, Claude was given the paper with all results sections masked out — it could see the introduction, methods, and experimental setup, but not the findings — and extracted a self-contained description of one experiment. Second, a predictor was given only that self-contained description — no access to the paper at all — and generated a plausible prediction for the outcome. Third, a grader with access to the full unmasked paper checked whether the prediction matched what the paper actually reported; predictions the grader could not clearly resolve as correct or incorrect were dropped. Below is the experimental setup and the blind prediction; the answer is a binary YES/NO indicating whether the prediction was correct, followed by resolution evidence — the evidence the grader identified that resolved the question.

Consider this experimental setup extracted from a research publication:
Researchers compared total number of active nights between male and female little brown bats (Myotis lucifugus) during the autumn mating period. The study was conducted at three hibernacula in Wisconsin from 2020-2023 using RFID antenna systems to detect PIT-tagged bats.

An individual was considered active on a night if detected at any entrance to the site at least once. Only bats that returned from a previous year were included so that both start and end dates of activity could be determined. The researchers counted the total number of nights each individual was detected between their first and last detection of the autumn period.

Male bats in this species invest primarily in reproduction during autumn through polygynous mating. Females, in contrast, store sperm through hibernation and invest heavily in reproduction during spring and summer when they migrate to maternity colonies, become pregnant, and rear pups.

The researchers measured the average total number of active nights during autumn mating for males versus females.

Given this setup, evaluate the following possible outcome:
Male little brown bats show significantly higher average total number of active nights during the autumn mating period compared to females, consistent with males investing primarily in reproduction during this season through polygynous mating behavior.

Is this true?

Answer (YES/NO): YES